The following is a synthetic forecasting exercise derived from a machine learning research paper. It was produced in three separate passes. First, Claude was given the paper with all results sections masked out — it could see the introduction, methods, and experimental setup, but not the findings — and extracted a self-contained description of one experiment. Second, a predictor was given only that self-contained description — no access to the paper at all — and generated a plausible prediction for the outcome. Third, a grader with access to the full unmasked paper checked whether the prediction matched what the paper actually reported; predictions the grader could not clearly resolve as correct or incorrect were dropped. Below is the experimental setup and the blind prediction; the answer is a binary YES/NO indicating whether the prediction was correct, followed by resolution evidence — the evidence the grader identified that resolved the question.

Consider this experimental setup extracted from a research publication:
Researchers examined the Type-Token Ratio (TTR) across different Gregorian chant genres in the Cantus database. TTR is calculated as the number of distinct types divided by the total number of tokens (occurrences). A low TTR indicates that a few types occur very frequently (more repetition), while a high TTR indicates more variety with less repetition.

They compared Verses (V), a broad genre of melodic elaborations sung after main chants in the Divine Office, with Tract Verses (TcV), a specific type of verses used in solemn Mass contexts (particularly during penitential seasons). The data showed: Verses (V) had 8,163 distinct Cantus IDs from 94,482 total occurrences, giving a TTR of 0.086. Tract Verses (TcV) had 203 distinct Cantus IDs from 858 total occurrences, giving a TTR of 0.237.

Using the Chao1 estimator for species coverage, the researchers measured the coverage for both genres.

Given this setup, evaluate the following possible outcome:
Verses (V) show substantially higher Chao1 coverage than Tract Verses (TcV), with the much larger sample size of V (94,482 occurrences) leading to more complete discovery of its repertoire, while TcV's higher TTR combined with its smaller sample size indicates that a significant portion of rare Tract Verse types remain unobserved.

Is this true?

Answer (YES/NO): NO